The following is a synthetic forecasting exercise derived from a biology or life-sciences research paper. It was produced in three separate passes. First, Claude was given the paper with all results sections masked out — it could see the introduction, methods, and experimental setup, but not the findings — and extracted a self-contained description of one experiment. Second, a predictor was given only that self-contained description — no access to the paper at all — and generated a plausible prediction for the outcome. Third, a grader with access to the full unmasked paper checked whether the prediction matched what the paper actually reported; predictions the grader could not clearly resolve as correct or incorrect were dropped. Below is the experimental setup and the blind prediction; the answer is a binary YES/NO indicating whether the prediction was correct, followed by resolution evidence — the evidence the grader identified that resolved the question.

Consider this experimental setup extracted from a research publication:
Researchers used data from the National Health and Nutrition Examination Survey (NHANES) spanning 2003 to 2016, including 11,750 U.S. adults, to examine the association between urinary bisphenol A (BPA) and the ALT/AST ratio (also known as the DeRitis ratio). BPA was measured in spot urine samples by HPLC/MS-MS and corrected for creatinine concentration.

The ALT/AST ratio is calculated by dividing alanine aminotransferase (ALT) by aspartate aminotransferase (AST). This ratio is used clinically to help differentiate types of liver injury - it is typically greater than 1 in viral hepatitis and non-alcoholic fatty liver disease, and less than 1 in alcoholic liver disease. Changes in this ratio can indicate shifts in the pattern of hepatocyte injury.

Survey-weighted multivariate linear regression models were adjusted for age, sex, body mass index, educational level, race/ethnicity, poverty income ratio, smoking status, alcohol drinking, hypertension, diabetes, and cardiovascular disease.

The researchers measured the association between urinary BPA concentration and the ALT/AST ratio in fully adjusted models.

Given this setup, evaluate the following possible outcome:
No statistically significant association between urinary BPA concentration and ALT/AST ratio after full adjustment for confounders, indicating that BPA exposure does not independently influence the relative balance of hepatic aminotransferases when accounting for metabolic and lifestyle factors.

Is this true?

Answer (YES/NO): NO